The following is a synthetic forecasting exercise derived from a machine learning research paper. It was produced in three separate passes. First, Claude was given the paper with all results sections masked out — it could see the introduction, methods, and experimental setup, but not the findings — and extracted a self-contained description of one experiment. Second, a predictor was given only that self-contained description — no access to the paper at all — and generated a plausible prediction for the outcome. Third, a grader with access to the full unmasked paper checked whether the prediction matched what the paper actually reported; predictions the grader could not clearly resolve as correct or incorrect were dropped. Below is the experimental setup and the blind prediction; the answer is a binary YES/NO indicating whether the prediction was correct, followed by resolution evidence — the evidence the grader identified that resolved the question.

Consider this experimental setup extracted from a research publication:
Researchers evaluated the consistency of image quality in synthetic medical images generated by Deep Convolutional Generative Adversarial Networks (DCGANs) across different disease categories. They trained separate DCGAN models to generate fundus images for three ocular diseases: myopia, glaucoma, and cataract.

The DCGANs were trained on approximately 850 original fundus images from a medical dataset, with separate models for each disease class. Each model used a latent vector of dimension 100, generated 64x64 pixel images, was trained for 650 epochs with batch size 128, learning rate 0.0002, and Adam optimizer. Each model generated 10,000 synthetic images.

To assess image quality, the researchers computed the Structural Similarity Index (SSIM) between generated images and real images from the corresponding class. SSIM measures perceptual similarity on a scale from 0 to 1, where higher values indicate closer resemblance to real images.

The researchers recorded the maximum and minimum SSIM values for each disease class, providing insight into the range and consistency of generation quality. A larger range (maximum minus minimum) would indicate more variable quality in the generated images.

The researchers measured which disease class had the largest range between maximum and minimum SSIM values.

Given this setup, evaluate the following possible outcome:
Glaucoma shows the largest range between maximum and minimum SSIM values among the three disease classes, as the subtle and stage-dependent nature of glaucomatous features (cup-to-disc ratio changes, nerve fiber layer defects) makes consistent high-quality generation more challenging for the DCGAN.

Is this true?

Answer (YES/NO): NO